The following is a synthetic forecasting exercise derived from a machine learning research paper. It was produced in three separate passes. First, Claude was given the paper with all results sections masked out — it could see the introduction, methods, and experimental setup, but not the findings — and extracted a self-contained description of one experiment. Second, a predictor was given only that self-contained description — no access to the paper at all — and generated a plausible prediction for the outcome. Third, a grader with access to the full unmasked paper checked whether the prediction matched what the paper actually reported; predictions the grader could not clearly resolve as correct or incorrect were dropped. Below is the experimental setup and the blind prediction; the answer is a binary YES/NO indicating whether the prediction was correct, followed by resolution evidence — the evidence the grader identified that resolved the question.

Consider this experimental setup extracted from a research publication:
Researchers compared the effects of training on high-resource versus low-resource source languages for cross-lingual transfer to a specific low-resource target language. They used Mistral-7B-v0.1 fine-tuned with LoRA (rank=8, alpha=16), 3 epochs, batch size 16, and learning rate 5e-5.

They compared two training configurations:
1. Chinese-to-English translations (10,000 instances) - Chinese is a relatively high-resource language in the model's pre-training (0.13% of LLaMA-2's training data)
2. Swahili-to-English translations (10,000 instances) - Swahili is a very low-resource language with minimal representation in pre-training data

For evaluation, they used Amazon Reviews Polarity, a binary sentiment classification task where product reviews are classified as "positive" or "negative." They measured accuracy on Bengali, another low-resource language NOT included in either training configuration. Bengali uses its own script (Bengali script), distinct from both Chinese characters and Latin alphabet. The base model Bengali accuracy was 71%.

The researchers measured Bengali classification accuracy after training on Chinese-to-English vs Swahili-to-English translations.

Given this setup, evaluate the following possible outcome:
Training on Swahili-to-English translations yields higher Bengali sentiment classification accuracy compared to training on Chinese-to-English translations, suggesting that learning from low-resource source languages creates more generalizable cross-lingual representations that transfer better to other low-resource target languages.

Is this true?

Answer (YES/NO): NO